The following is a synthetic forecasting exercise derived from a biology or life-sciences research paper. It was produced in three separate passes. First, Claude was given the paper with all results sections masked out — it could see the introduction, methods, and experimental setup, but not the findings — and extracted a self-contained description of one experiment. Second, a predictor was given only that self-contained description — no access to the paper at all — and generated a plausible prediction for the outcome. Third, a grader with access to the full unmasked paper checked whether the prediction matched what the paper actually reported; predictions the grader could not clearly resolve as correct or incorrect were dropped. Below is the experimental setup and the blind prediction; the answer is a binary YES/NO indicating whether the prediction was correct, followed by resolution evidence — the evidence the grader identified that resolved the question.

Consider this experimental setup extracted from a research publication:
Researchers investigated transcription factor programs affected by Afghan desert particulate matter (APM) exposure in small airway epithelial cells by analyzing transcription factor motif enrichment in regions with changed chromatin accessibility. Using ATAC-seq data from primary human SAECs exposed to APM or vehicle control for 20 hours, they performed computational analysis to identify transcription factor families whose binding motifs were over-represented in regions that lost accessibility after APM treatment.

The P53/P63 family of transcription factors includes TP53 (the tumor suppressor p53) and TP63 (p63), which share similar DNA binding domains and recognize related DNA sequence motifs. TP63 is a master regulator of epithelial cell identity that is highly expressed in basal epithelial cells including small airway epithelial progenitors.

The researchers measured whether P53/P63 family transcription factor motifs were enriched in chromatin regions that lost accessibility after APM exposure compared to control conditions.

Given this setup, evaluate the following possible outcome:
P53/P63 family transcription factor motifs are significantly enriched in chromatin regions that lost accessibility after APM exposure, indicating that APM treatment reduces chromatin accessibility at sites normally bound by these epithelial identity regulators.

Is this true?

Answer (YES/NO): YES